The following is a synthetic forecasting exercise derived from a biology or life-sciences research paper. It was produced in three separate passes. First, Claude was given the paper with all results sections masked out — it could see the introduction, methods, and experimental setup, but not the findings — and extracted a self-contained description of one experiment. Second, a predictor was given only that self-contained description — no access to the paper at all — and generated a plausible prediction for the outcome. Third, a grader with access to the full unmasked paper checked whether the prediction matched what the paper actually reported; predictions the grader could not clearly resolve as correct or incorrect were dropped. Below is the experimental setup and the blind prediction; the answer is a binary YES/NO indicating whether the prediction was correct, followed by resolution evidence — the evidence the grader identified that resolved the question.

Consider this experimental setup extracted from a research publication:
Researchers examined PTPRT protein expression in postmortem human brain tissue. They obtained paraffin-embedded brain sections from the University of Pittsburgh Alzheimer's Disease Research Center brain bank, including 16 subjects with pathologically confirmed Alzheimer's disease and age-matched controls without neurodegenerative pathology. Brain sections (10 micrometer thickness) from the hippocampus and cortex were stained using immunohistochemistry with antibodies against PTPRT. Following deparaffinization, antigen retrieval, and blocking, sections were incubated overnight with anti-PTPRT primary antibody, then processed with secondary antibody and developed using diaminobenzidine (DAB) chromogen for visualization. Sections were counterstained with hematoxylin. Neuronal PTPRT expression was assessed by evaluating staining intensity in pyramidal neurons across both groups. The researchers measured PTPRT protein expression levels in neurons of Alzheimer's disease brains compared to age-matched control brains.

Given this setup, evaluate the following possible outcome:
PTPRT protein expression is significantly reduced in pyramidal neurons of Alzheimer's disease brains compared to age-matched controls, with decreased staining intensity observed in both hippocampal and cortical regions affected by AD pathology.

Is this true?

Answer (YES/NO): YES